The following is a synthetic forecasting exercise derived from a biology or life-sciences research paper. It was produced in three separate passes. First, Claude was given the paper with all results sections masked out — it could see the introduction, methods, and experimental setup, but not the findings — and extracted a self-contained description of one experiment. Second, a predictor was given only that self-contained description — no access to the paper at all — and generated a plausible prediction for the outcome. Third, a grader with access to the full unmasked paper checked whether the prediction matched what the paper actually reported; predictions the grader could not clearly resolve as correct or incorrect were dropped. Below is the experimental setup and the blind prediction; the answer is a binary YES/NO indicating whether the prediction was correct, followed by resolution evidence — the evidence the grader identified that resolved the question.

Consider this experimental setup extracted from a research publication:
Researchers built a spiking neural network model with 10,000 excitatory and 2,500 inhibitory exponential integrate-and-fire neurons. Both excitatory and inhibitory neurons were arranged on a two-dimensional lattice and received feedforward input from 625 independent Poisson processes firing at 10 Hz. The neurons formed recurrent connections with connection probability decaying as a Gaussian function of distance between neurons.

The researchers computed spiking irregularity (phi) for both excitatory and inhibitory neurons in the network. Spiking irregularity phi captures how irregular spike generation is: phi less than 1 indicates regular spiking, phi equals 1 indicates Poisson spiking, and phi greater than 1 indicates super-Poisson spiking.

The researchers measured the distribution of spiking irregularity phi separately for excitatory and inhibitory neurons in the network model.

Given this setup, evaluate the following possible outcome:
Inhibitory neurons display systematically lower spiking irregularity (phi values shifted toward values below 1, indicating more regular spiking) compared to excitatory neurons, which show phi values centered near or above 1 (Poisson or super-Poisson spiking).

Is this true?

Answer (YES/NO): NO